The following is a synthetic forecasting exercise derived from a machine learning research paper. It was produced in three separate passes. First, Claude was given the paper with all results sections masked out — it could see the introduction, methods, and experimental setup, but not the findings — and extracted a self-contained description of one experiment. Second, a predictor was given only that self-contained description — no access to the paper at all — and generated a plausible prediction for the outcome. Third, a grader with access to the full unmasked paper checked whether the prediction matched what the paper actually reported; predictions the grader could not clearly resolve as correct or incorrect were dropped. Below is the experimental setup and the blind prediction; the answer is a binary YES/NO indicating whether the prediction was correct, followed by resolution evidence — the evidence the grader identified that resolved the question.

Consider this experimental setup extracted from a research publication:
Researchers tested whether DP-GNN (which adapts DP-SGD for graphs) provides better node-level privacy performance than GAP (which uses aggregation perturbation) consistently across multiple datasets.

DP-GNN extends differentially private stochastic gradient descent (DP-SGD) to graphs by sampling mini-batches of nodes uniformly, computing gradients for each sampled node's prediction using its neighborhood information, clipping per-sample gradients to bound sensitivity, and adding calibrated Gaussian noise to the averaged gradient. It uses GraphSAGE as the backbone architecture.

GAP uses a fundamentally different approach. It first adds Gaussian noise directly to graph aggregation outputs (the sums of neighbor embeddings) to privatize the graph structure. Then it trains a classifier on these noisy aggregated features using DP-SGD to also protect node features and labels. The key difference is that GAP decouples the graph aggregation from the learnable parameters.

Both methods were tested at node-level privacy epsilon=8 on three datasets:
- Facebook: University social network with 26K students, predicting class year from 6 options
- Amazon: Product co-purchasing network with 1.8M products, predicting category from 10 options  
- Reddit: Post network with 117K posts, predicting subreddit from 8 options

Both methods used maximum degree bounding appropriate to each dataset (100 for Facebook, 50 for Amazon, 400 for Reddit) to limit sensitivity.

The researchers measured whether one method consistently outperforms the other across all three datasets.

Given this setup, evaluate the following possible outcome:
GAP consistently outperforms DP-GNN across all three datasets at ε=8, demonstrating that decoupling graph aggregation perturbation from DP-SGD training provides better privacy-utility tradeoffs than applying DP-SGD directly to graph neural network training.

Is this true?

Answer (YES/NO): NO